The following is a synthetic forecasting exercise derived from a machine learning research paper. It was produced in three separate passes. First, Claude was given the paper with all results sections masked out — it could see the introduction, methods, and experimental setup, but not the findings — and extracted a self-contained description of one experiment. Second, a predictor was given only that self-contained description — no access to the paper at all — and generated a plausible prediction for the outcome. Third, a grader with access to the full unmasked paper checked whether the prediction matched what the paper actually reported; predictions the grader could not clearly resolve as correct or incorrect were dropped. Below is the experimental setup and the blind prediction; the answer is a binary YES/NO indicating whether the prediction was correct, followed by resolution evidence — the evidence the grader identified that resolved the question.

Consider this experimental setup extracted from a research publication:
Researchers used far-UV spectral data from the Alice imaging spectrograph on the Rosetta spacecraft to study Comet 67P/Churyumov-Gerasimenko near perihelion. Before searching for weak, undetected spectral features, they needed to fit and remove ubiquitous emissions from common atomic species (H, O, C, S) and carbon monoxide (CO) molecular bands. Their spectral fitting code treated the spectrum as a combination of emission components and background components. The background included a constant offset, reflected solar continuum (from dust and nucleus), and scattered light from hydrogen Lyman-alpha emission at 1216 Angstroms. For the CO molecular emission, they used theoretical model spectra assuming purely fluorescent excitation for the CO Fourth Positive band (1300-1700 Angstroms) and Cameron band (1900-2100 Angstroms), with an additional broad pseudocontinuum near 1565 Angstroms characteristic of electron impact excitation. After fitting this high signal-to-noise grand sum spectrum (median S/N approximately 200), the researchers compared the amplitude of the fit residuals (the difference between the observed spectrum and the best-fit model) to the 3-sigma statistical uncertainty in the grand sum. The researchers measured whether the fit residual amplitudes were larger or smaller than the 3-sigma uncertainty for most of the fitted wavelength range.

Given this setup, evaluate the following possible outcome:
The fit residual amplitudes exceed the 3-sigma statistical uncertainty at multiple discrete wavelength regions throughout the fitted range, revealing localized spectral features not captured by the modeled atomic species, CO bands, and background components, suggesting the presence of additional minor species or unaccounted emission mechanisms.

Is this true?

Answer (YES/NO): NO